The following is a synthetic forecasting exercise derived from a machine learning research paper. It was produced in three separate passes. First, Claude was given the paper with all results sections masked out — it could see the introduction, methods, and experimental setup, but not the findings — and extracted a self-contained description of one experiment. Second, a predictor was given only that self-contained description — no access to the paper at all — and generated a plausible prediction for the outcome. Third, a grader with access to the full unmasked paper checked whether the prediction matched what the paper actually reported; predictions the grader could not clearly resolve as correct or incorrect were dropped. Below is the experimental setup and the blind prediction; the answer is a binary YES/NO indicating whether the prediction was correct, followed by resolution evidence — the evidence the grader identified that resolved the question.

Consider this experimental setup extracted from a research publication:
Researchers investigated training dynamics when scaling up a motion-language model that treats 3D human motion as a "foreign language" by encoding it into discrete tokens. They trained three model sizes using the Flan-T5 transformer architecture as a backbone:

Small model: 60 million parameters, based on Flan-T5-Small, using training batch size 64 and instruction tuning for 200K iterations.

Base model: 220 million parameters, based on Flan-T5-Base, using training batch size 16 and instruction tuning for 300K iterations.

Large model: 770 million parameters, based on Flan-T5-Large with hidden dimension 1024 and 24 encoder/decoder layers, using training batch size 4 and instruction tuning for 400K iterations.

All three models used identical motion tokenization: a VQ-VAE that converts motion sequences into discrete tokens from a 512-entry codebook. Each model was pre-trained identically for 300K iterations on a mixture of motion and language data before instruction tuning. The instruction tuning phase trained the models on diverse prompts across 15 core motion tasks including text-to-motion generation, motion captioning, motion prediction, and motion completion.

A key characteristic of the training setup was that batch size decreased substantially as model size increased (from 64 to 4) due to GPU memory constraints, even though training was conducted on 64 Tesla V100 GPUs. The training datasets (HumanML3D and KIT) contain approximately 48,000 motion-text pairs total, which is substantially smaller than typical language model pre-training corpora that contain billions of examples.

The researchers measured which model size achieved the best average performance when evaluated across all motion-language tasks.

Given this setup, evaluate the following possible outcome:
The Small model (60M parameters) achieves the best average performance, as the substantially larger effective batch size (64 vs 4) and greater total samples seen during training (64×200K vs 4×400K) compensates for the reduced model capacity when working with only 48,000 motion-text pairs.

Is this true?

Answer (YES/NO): NO